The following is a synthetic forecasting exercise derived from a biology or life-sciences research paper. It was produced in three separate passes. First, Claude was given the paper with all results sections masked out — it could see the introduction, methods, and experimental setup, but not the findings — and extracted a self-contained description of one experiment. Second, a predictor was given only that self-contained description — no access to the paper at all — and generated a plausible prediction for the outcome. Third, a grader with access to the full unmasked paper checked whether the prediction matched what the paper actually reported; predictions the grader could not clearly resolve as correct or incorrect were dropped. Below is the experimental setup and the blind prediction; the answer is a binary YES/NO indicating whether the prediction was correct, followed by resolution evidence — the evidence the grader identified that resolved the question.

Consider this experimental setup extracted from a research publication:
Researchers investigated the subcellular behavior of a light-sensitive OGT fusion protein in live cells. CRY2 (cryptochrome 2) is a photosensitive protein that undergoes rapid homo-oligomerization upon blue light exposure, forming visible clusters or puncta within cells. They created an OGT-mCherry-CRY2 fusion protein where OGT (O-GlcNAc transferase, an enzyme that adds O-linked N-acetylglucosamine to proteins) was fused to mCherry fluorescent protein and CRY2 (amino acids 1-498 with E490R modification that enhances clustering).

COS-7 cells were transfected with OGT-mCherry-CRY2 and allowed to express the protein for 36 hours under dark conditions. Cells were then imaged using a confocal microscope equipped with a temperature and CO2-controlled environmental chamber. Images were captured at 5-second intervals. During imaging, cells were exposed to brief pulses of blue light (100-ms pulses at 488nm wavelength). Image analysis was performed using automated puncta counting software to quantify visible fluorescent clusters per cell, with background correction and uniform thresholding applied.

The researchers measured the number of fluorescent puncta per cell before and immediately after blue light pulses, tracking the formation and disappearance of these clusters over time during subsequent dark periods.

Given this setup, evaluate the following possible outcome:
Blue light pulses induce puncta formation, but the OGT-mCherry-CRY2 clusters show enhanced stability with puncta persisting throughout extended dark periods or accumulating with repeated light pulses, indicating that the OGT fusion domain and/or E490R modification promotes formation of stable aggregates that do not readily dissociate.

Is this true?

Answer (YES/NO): NO